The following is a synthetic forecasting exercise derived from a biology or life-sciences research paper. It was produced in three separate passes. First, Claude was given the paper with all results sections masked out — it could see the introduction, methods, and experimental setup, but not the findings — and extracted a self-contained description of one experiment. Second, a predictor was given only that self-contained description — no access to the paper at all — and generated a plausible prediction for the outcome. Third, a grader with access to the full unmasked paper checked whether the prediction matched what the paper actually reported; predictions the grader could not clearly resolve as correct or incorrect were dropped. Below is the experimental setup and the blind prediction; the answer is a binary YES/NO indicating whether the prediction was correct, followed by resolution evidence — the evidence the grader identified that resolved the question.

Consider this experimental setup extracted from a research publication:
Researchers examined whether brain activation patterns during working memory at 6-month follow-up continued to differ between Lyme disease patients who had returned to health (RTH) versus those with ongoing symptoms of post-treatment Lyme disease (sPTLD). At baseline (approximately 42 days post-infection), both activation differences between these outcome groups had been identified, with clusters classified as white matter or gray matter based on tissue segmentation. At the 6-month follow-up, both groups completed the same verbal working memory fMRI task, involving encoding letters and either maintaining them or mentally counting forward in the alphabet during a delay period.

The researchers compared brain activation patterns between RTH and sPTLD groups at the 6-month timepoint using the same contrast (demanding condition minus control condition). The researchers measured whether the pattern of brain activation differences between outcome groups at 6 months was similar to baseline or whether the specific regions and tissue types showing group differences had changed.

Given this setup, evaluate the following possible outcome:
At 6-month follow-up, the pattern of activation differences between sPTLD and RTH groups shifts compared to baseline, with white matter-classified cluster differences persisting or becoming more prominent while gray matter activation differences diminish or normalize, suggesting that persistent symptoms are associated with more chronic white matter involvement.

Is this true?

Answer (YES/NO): NO